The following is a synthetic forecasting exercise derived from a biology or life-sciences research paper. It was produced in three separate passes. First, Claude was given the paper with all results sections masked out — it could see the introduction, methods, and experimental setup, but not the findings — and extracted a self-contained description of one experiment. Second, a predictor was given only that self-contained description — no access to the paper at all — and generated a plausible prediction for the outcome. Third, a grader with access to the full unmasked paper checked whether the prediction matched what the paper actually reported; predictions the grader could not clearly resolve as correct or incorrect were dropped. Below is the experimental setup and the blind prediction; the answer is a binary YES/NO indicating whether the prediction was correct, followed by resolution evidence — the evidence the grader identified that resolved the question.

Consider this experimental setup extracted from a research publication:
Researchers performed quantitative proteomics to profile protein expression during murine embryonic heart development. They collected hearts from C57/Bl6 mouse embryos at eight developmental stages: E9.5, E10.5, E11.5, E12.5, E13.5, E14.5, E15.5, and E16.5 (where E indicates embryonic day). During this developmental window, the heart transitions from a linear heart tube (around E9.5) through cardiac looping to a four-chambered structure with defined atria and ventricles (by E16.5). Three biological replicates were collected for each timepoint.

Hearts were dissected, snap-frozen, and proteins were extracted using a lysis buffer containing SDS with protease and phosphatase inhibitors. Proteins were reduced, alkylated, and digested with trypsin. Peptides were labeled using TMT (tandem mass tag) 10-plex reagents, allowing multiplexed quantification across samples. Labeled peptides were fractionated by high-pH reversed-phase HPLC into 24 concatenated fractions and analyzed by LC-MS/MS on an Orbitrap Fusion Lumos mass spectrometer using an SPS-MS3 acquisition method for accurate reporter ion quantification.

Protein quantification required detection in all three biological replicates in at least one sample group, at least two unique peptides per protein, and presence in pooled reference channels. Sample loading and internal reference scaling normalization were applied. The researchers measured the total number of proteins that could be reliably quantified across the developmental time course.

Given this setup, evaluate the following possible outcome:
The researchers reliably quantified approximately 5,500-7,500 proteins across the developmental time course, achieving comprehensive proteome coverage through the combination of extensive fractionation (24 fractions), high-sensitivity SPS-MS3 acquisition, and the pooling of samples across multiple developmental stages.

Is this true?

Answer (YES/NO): YES